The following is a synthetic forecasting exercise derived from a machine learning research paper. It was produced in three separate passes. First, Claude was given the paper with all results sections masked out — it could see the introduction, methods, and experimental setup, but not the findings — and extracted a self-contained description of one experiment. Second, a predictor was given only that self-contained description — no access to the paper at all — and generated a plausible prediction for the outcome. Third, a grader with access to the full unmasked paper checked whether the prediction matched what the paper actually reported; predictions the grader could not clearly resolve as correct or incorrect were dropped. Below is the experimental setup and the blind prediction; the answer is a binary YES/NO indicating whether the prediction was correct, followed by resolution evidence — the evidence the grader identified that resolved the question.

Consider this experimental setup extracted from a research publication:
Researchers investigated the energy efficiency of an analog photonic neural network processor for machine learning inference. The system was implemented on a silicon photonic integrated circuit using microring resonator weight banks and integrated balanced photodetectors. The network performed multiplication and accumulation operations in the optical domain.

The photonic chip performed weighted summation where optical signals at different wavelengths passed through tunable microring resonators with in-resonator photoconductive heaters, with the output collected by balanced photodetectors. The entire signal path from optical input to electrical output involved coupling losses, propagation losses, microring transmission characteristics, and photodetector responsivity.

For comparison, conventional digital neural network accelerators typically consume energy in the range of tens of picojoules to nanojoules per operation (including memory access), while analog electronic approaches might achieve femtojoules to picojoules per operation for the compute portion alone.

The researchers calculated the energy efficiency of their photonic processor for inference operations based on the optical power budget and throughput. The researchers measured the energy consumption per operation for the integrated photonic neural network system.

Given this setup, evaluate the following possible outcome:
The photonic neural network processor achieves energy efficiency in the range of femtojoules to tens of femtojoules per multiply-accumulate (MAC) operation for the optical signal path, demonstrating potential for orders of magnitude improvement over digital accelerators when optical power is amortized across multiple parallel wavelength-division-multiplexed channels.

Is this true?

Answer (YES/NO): NO